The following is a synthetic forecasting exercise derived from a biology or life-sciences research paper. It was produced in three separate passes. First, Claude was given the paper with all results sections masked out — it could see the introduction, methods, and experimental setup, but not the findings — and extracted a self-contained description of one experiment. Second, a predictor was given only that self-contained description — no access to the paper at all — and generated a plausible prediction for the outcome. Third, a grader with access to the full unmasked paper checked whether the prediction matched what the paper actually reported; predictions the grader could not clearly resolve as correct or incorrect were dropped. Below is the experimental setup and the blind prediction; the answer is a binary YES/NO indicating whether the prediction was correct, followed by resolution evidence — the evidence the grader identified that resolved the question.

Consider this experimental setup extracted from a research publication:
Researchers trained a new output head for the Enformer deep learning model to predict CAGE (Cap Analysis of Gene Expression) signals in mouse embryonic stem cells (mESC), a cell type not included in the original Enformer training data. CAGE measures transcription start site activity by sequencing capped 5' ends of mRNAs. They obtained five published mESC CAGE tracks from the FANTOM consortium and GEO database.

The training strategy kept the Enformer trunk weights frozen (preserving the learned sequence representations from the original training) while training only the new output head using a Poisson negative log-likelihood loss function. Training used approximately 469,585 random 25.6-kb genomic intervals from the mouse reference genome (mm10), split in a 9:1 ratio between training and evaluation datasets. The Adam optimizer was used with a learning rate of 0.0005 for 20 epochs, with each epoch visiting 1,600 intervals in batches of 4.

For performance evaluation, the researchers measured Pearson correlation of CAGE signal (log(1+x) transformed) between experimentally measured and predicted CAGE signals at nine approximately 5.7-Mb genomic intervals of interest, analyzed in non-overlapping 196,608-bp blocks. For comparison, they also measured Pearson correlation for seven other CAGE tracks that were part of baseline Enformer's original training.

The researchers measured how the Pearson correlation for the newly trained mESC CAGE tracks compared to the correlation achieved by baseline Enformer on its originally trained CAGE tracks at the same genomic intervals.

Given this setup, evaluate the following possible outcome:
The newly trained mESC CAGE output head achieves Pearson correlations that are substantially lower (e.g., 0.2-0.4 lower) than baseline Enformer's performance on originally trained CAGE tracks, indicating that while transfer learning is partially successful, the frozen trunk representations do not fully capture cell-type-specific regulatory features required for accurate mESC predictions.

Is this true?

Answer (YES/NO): NO